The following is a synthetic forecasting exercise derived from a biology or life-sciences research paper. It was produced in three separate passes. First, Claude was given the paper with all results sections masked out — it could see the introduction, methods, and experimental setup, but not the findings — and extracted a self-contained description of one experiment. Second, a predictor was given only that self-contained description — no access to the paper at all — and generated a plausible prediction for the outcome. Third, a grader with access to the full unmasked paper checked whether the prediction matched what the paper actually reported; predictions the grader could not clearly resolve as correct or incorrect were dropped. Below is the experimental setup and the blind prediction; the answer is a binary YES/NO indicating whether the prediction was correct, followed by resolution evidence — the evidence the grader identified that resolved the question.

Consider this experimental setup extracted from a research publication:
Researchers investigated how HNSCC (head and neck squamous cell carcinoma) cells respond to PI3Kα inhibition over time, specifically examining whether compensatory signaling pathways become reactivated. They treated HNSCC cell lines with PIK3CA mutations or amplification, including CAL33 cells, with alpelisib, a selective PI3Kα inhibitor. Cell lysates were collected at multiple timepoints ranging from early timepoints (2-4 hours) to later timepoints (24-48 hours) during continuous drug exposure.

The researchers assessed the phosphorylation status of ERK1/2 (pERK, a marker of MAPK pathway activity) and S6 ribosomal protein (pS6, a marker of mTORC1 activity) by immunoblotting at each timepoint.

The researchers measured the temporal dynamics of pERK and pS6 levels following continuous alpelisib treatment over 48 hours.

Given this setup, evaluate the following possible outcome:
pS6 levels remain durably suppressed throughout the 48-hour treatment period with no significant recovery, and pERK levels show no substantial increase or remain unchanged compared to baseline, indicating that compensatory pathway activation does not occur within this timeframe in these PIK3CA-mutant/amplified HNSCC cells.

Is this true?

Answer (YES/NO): NO